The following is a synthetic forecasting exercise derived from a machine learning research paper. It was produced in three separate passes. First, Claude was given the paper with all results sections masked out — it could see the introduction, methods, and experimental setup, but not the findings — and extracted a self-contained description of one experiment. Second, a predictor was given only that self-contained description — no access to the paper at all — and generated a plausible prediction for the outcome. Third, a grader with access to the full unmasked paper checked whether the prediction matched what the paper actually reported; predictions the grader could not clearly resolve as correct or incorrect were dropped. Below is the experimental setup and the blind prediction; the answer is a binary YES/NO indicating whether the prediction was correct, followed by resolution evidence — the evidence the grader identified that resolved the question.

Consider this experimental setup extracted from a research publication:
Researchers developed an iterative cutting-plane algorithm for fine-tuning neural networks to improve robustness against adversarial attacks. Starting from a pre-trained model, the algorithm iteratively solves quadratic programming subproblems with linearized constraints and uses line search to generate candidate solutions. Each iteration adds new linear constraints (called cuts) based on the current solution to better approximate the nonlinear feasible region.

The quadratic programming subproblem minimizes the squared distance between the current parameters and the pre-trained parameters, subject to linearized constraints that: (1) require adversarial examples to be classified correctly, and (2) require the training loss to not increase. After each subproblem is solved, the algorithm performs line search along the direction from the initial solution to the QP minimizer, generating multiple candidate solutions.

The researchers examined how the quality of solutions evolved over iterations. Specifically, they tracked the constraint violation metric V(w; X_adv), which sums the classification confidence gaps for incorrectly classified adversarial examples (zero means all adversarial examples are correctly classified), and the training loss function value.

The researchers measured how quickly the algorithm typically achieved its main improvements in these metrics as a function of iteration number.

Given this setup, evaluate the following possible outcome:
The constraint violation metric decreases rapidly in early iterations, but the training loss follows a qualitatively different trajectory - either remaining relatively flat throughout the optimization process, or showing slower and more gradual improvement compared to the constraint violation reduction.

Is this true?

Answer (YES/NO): YES